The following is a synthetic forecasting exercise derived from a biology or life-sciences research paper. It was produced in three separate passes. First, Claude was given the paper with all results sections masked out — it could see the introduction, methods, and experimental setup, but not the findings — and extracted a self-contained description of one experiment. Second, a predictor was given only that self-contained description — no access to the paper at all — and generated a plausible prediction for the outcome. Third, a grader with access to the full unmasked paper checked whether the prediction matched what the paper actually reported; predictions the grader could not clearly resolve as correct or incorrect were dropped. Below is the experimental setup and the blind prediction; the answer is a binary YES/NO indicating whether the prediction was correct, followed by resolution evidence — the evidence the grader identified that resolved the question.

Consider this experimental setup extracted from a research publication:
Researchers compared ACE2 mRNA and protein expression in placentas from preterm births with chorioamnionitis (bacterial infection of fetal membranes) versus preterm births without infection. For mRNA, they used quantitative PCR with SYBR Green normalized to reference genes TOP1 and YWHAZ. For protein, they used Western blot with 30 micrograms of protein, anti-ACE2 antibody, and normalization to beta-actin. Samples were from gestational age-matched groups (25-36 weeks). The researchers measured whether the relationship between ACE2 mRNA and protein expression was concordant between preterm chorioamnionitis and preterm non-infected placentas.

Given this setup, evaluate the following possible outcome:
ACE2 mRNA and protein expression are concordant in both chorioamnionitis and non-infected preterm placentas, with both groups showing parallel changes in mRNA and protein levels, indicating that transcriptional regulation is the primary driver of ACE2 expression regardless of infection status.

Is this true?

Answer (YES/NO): NO